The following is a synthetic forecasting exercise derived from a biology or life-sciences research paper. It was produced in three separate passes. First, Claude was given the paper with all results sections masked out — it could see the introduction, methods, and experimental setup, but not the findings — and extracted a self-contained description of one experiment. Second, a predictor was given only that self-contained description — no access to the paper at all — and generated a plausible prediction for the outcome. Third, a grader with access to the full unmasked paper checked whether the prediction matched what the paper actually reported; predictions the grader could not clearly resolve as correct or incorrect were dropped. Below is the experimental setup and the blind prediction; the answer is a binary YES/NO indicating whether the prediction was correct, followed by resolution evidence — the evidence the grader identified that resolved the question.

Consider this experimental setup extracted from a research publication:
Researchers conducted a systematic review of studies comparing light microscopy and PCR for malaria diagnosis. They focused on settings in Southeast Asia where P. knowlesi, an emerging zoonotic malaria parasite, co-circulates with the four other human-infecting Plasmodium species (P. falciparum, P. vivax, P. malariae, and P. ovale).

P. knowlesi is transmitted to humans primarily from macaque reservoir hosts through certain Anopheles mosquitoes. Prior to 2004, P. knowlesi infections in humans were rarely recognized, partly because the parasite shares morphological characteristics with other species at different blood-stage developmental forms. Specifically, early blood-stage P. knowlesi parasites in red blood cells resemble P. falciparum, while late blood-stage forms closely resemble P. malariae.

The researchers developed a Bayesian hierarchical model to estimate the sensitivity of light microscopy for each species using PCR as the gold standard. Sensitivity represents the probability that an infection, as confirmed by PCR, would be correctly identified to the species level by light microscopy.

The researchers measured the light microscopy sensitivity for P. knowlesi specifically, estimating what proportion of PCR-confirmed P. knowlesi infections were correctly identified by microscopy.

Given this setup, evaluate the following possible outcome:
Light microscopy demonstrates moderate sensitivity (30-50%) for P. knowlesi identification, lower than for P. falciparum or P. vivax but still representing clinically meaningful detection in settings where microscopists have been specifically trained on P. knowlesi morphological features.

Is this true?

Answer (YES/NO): NO